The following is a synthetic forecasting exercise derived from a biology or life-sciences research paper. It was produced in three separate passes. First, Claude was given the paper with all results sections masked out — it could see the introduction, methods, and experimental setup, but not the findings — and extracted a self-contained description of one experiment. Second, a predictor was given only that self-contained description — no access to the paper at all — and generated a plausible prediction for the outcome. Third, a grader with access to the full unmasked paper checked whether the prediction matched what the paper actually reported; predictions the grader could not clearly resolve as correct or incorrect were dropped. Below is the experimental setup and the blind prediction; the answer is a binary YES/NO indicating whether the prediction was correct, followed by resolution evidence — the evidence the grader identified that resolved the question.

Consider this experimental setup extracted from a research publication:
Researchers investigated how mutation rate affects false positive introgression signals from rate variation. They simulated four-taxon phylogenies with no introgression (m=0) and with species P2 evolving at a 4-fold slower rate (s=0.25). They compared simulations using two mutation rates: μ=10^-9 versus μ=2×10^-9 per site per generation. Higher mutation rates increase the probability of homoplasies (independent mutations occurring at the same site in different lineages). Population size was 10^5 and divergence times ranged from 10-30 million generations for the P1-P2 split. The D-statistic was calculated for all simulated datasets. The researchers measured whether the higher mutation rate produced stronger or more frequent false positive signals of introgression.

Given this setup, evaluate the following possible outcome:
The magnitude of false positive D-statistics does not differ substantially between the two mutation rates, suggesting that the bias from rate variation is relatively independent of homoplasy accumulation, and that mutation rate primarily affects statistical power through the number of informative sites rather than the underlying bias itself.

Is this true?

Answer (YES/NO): YES